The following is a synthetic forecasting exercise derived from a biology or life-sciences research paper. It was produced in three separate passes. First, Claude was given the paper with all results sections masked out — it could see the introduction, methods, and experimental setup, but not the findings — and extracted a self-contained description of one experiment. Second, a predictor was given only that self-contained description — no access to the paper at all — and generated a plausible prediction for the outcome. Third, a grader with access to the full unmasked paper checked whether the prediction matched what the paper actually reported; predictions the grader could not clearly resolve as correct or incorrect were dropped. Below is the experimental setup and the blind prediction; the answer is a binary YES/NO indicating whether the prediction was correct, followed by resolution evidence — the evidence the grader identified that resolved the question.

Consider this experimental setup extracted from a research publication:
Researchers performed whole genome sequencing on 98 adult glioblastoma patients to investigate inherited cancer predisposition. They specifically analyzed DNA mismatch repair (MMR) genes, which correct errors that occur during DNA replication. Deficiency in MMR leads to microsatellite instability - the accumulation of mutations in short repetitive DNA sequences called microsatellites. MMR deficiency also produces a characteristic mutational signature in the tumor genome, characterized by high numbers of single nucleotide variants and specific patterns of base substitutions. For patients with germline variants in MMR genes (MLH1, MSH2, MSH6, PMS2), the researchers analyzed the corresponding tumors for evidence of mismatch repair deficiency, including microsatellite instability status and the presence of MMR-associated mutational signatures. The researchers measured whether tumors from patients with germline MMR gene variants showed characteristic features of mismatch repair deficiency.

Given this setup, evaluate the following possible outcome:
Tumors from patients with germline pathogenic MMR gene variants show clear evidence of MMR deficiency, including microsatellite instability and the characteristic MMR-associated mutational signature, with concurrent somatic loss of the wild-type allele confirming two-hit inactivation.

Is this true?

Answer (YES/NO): NO